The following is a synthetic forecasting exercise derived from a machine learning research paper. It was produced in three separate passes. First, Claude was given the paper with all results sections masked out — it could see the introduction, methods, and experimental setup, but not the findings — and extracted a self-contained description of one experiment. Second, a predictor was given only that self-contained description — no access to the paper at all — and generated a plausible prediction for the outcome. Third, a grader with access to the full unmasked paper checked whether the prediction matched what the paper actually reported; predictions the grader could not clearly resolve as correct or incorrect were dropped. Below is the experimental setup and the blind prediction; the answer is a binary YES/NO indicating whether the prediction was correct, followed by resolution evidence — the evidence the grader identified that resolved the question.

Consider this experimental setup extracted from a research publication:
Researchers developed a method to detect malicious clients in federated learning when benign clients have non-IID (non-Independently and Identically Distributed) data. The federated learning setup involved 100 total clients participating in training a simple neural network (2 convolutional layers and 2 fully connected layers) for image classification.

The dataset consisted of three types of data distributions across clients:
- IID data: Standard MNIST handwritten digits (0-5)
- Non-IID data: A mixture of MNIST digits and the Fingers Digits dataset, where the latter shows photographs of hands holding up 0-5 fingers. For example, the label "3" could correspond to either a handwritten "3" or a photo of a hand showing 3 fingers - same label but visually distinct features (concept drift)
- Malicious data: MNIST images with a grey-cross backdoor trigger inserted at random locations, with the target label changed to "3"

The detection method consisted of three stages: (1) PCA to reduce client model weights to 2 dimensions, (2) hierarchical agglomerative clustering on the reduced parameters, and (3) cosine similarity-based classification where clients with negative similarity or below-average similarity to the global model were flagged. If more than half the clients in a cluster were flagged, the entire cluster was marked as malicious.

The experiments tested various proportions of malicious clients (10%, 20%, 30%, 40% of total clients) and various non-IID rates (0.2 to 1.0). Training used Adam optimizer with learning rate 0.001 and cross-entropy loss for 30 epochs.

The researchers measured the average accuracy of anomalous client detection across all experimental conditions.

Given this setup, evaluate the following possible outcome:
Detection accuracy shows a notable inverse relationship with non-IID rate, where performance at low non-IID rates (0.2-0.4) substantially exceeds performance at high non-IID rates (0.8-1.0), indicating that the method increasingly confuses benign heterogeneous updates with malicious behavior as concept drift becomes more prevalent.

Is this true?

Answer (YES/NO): NO